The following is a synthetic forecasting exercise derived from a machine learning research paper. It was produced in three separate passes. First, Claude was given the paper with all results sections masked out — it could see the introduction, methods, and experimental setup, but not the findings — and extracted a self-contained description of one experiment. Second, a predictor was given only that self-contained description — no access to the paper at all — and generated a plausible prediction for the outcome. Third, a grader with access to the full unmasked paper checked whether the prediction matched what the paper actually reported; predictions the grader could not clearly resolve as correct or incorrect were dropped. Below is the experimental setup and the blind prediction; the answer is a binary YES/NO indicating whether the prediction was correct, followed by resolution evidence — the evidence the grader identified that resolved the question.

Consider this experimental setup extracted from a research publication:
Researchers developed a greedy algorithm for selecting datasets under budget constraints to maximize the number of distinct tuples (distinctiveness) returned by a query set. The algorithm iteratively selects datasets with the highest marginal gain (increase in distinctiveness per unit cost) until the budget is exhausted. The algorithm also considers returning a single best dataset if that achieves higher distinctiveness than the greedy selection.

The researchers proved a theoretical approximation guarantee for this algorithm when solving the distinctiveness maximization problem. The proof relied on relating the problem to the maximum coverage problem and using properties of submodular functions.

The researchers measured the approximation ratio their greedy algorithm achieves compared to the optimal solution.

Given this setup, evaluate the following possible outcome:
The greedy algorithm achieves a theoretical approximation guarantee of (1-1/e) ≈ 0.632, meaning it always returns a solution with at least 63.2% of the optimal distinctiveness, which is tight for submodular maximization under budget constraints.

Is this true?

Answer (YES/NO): NO